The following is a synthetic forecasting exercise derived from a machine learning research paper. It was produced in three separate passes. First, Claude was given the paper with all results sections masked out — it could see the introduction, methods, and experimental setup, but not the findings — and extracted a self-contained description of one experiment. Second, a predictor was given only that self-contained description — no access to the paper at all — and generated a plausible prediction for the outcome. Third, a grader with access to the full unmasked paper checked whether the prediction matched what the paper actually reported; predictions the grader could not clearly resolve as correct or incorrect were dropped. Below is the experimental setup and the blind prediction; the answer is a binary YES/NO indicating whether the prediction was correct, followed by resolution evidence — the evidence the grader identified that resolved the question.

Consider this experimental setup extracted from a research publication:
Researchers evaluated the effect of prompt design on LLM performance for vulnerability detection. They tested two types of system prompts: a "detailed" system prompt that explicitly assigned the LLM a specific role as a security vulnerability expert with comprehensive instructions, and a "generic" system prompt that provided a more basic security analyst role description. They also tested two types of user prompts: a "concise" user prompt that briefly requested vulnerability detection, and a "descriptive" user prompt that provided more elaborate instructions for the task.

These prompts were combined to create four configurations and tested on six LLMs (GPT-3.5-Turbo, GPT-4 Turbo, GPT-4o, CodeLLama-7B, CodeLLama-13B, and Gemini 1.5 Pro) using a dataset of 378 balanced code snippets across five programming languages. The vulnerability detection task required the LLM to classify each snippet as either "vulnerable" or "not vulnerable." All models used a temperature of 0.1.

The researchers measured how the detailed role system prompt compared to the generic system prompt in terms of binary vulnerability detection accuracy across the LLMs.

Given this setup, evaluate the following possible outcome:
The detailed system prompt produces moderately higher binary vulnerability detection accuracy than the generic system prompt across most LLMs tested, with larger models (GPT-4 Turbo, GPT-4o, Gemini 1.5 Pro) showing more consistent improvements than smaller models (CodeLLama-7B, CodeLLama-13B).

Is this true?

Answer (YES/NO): YES